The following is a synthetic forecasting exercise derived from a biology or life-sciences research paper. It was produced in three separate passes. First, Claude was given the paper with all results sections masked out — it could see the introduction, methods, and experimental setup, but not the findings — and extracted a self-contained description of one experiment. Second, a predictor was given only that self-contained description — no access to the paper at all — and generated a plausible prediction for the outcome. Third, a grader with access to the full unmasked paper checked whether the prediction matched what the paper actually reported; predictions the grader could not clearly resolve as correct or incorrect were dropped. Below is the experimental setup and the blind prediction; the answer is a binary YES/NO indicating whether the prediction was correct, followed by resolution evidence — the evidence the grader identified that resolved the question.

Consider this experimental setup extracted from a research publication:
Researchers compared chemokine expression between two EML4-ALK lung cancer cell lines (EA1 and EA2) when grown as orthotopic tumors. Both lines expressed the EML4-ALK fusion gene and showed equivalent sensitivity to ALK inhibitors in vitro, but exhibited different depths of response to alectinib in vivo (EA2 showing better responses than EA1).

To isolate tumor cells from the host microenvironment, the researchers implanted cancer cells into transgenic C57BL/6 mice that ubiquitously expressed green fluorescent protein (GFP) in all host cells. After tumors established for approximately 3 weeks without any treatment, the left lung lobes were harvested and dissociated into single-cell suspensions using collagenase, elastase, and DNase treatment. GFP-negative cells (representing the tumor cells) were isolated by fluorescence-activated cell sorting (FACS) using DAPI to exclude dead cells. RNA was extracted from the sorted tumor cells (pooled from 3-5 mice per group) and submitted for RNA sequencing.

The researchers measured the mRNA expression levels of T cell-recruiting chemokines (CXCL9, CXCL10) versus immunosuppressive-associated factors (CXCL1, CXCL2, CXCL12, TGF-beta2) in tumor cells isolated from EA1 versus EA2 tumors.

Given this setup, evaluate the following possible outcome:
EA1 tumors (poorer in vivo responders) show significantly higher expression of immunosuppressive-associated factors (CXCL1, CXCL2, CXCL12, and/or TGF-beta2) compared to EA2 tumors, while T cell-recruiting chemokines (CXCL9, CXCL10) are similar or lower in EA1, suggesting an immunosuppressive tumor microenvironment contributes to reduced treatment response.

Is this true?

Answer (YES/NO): YES